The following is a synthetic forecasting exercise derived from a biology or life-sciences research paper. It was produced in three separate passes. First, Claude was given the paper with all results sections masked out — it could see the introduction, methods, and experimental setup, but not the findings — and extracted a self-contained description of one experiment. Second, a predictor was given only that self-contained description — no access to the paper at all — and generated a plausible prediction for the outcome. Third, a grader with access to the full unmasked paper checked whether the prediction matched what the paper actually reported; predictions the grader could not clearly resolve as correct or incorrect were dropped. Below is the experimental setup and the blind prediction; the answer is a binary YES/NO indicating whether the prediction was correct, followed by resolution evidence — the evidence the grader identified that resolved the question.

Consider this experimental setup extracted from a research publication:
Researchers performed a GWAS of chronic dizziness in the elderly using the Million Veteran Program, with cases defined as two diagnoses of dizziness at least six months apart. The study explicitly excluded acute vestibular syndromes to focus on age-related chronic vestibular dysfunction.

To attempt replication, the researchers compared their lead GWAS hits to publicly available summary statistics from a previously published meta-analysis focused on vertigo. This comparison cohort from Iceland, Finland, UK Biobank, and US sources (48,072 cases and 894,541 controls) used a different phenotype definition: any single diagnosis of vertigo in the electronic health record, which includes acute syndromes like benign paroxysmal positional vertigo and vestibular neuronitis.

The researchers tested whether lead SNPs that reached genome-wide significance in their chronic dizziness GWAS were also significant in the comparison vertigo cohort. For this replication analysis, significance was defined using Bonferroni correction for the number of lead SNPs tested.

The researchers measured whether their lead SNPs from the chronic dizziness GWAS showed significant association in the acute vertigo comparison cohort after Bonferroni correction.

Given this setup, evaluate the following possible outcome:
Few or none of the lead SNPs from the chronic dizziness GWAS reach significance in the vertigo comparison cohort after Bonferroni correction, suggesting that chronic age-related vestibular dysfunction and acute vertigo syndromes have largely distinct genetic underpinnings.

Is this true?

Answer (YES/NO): NO